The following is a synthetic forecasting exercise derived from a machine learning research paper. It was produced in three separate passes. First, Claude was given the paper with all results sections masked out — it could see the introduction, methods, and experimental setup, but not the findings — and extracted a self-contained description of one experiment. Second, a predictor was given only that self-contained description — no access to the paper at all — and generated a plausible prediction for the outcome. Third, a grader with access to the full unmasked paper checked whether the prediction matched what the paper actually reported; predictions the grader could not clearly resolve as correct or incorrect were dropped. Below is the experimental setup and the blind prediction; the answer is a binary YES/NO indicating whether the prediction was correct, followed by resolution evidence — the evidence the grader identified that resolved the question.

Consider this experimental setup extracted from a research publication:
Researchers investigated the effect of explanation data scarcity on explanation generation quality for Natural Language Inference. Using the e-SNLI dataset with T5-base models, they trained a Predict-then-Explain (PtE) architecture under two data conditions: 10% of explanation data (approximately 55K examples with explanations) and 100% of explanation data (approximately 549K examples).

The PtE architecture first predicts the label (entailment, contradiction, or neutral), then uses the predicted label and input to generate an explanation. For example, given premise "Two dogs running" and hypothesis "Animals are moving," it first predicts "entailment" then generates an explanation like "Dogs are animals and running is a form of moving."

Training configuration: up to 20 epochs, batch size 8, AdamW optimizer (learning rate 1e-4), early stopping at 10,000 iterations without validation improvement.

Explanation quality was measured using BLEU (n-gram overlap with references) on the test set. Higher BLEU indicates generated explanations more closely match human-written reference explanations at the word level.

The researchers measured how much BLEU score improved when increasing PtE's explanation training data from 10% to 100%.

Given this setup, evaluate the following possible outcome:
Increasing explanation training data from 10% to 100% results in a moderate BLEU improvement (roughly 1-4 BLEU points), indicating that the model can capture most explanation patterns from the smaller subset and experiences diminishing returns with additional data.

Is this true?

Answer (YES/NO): YES